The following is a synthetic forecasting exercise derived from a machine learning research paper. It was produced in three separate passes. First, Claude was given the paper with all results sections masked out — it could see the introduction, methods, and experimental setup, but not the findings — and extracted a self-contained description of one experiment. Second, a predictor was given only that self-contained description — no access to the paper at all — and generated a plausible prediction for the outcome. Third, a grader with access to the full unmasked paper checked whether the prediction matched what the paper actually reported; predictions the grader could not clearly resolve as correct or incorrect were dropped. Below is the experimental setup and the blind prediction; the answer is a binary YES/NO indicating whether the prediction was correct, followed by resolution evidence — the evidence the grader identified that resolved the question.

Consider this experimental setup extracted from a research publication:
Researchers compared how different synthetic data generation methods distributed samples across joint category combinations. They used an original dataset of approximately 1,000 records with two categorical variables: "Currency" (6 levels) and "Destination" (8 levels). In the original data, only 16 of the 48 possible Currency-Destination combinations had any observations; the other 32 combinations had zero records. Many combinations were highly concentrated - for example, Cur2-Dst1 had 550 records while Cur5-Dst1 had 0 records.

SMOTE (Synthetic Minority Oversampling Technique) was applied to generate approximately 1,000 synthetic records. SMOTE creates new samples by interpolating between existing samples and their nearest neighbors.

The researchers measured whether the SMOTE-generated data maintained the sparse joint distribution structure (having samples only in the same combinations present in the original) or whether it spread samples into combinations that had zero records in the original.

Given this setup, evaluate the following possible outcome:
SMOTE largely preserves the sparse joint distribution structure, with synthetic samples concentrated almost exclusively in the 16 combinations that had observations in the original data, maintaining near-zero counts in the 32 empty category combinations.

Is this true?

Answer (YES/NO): NO